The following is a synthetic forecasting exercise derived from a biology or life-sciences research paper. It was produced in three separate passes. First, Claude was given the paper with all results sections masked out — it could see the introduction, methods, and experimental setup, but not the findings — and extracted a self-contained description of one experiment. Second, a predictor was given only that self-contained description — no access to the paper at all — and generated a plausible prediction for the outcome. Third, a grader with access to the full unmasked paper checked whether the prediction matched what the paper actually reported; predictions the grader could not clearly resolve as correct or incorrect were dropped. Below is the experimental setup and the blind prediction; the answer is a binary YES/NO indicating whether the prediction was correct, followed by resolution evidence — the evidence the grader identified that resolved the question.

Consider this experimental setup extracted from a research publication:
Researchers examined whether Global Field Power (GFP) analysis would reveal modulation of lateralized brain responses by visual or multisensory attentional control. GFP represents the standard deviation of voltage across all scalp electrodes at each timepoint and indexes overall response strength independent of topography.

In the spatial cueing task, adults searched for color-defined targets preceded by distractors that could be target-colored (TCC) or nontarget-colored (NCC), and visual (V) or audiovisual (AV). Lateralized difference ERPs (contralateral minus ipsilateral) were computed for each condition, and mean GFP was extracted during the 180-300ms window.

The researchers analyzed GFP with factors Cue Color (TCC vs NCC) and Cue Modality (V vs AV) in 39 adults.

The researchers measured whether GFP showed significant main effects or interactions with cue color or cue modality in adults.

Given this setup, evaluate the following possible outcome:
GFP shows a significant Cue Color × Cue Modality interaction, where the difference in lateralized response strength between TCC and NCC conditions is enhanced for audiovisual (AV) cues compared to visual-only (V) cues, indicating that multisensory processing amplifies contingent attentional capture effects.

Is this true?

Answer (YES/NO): NO